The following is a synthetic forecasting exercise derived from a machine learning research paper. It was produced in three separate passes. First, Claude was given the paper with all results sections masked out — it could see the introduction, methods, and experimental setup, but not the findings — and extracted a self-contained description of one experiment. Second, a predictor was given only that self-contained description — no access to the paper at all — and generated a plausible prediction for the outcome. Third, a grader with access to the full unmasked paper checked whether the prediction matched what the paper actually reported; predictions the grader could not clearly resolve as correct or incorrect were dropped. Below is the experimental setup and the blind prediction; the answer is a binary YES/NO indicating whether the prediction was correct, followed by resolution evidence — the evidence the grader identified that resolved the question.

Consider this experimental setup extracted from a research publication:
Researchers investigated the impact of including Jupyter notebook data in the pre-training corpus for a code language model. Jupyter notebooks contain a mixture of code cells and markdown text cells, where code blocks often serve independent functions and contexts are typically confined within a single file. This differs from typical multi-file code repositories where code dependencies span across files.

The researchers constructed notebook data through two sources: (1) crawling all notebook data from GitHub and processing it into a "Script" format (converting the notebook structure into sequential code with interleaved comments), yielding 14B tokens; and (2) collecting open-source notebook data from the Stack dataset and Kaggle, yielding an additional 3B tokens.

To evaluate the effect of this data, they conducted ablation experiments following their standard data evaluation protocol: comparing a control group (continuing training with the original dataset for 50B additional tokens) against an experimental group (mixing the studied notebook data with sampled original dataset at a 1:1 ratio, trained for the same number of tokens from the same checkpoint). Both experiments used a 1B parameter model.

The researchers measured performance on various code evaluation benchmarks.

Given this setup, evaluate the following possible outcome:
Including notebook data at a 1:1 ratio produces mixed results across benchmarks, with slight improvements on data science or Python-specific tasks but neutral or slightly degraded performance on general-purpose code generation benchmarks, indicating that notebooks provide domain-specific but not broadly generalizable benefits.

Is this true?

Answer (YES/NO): NO